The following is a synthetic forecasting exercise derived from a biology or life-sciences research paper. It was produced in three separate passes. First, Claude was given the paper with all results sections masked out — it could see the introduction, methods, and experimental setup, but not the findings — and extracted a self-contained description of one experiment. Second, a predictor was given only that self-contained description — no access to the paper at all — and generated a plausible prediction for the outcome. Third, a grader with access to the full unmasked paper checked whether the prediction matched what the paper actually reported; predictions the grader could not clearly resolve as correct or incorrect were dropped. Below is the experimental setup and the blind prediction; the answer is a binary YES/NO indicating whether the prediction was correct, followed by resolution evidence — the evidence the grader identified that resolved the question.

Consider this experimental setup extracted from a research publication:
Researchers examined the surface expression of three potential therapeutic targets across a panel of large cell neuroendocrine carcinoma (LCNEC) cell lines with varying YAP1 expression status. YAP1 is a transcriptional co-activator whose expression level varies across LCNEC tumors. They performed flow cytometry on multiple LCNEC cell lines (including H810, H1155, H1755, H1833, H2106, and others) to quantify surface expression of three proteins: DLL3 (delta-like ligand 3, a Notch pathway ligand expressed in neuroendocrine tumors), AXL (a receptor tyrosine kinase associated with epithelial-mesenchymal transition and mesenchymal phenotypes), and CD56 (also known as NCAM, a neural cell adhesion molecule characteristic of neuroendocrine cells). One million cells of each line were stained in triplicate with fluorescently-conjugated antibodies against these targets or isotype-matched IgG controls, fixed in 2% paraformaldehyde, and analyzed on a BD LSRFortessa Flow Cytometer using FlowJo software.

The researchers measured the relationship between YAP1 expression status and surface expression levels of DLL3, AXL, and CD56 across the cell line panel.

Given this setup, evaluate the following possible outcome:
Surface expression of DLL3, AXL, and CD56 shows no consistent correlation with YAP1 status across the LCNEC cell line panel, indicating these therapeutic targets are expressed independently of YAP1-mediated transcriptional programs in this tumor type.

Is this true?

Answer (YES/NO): NO